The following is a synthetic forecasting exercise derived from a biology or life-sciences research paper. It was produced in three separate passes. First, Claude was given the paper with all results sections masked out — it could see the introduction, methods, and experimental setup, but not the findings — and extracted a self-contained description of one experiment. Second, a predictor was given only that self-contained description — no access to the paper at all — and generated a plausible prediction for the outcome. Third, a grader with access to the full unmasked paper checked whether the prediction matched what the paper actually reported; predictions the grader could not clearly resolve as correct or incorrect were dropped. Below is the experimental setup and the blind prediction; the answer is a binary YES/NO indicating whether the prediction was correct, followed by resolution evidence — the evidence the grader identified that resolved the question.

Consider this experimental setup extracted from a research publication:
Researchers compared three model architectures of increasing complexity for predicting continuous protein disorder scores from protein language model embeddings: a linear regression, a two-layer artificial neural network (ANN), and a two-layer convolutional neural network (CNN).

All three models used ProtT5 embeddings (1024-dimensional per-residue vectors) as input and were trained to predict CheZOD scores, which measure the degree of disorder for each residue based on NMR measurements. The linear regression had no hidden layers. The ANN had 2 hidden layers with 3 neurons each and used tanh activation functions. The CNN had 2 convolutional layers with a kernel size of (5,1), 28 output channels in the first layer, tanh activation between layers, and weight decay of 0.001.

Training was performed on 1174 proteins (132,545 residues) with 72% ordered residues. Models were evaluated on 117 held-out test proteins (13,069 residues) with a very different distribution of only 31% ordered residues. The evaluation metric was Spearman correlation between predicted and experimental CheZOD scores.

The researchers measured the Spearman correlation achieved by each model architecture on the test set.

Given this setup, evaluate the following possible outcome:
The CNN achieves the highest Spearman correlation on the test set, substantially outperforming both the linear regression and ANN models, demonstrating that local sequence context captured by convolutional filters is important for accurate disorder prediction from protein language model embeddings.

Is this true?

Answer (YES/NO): NO